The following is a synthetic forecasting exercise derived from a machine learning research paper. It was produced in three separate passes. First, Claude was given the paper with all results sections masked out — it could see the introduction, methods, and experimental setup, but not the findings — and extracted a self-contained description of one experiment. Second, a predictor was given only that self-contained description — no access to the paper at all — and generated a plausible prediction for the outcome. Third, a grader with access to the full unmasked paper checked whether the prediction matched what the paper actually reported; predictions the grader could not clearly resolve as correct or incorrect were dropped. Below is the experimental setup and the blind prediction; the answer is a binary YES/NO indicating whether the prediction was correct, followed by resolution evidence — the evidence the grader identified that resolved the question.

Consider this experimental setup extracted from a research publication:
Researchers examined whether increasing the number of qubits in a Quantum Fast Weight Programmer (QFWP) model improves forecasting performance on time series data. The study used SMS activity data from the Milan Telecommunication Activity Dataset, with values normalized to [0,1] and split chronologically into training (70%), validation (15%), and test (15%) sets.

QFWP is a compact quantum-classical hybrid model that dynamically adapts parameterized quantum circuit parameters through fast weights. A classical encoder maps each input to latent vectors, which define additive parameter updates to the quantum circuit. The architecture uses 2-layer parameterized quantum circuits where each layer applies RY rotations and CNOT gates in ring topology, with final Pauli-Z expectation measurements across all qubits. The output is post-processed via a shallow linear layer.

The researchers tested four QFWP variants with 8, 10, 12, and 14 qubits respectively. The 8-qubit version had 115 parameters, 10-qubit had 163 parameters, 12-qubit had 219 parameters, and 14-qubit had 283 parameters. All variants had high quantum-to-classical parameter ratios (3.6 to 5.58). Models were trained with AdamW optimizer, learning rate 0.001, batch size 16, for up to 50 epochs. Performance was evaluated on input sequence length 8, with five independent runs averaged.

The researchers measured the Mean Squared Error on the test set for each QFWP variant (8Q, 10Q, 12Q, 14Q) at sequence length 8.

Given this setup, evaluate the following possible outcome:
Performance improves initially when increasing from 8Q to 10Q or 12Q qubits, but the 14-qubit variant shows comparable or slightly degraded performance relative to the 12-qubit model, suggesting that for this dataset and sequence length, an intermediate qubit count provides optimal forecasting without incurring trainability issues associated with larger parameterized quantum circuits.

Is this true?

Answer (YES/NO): NO